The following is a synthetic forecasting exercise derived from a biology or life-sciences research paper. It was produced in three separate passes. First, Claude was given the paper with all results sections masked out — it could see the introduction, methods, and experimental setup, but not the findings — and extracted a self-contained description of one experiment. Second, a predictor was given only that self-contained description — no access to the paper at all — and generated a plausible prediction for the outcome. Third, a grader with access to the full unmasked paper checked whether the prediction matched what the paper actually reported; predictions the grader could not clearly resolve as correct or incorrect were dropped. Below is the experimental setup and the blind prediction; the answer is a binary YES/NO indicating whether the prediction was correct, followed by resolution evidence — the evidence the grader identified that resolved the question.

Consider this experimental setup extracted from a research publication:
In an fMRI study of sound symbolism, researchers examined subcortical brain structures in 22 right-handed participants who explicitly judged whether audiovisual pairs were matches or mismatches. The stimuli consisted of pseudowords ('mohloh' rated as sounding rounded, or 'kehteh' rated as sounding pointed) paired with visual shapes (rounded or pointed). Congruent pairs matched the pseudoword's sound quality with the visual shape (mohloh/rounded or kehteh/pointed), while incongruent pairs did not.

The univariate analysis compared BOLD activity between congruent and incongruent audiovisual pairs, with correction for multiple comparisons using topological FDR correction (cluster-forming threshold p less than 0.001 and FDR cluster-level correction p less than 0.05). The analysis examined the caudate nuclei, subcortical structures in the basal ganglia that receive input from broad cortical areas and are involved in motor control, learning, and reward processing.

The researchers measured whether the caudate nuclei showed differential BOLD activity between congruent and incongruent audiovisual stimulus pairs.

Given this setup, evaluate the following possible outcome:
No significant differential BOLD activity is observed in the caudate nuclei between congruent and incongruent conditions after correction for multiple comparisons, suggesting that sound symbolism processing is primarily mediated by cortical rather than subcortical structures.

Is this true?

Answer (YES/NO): NO